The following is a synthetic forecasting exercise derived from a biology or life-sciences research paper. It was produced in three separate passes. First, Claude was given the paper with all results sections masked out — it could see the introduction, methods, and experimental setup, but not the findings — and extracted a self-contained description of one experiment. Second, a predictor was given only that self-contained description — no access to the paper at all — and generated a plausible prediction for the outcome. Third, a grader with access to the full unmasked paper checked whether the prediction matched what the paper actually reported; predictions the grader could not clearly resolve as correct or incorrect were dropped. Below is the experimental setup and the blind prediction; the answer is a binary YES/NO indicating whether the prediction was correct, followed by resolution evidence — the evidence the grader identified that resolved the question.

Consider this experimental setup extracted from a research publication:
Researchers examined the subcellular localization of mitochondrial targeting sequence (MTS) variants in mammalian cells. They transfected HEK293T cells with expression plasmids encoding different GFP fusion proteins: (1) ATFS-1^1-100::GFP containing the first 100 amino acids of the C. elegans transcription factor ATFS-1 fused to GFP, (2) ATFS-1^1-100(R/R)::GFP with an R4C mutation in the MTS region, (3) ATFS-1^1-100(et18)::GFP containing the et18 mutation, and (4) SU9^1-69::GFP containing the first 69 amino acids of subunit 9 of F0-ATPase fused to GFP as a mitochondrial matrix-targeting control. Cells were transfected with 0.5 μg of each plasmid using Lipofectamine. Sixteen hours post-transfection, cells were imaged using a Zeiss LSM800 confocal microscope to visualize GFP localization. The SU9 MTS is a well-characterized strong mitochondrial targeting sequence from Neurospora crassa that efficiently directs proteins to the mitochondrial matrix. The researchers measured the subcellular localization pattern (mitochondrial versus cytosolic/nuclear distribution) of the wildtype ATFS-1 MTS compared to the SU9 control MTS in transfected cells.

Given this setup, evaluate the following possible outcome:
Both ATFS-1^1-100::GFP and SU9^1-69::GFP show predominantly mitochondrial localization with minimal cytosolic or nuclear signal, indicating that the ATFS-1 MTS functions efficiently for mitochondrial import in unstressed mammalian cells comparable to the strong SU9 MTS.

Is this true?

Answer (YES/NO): NO